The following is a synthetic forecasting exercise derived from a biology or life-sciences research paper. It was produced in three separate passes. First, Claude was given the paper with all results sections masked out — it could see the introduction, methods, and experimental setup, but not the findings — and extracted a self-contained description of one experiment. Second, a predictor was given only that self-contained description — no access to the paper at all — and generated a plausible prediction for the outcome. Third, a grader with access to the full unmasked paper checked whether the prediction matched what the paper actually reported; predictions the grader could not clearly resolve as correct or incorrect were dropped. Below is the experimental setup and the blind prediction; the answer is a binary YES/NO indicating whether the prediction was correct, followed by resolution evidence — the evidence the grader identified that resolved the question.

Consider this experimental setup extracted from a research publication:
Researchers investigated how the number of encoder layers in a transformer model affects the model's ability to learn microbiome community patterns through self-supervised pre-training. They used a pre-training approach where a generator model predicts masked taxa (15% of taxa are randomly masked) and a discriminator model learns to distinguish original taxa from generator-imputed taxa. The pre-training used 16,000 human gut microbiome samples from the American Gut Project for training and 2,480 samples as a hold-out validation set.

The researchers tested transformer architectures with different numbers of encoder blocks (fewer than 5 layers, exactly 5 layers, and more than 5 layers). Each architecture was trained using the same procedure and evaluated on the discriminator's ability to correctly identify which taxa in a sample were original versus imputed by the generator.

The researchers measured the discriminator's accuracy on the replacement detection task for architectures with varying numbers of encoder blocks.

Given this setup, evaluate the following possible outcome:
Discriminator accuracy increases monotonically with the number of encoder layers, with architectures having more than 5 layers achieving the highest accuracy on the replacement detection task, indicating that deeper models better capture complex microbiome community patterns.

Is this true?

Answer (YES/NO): NO